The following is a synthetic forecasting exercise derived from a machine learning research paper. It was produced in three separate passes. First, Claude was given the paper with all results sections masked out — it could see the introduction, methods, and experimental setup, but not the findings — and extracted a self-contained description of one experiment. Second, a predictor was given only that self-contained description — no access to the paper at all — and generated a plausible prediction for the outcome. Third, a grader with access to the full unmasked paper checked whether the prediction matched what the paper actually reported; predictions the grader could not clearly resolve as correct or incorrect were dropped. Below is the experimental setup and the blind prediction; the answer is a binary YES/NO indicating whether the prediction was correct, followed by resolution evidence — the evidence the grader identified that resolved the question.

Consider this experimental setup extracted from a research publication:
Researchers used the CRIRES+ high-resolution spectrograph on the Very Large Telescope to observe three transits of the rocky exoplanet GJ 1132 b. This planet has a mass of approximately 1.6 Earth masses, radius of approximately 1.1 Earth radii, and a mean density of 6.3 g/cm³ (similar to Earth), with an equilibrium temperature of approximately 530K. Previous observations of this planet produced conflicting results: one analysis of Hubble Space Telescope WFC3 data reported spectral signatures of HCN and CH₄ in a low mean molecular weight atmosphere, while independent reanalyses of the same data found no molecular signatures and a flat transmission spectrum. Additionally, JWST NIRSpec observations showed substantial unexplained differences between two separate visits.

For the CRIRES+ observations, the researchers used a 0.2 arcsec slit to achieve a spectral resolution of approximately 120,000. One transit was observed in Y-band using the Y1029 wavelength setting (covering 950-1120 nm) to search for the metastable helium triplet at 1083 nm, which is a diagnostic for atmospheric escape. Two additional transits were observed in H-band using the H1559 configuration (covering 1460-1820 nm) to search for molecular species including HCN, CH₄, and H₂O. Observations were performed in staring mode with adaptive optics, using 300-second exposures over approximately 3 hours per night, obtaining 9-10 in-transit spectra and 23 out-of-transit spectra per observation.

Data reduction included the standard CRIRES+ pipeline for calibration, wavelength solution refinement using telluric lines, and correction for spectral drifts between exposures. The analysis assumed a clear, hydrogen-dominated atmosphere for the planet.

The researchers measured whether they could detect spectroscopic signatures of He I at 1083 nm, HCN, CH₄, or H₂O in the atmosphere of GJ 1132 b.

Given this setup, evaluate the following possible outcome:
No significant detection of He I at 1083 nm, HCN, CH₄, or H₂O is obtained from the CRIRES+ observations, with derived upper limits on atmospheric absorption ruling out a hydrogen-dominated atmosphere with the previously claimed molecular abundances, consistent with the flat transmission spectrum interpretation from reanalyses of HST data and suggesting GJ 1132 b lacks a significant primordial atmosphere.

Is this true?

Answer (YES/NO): YES